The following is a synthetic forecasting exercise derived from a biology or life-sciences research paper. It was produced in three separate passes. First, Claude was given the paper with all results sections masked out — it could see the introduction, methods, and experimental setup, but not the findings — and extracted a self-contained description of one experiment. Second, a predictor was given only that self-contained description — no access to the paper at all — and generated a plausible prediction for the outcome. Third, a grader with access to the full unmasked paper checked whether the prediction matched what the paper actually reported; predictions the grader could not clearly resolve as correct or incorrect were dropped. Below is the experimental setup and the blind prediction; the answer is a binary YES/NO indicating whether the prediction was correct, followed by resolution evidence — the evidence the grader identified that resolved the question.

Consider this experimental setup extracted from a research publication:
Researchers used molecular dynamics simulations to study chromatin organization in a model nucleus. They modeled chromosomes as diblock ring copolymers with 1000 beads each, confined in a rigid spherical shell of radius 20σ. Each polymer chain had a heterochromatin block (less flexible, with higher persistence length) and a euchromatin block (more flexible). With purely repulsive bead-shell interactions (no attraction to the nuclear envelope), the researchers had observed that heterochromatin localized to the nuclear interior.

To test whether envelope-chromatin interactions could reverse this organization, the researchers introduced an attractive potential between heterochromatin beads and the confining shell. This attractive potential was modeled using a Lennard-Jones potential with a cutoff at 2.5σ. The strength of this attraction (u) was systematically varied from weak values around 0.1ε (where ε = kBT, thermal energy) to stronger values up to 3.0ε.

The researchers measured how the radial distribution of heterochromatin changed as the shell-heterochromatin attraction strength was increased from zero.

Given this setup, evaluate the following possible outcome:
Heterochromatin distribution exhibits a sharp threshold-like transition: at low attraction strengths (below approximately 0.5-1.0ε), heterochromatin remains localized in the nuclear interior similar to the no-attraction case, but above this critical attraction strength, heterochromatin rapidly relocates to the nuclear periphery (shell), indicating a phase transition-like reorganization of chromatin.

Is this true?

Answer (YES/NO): NO